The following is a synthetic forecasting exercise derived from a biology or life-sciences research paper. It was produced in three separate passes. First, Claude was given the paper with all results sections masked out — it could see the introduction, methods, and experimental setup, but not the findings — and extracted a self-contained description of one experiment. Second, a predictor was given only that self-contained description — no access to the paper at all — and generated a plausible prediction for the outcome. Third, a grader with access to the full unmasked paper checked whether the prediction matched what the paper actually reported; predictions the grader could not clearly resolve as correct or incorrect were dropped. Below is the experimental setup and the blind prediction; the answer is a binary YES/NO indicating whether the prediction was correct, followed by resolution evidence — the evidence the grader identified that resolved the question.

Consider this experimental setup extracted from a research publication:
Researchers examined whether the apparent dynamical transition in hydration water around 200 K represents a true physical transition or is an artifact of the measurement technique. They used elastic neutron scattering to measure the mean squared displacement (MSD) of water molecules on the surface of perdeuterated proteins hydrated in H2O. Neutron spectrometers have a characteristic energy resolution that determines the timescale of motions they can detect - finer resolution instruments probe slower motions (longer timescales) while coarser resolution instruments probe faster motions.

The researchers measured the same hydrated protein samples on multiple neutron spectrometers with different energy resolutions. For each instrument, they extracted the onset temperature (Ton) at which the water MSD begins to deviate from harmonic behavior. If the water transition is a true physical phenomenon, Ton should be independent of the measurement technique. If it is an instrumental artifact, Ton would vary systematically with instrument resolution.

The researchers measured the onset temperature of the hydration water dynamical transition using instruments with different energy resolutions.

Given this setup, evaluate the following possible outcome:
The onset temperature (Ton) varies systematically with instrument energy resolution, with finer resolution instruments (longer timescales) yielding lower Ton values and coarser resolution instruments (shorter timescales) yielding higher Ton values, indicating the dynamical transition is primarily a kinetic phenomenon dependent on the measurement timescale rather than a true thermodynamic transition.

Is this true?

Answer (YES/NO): YES